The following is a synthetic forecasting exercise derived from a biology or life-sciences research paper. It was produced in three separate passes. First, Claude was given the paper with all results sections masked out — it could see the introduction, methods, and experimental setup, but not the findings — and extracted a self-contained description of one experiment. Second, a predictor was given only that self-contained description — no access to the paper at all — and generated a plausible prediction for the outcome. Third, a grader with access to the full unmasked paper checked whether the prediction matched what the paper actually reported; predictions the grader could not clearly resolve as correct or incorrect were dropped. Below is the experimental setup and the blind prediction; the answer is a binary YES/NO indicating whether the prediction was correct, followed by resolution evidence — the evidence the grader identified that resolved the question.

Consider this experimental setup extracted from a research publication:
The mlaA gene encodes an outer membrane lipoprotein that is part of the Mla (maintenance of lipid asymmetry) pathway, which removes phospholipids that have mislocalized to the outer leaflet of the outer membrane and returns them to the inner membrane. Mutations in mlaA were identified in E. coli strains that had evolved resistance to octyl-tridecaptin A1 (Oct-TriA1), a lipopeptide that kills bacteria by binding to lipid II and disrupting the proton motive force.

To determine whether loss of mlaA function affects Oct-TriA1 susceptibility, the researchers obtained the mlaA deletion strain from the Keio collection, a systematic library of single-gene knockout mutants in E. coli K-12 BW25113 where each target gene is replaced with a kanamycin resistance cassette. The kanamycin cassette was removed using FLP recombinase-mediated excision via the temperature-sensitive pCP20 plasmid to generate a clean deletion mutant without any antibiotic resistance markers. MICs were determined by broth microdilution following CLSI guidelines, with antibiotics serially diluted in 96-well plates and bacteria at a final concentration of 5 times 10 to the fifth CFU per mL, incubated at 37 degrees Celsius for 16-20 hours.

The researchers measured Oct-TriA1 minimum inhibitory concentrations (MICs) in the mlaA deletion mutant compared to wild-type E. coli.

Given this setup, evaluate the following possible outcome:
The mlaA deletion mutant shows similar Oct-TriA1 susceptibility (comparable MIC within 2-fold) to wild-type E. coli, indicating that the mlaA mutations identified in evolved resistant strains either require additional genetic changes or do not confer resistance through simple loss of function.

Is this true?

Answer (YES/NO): NO